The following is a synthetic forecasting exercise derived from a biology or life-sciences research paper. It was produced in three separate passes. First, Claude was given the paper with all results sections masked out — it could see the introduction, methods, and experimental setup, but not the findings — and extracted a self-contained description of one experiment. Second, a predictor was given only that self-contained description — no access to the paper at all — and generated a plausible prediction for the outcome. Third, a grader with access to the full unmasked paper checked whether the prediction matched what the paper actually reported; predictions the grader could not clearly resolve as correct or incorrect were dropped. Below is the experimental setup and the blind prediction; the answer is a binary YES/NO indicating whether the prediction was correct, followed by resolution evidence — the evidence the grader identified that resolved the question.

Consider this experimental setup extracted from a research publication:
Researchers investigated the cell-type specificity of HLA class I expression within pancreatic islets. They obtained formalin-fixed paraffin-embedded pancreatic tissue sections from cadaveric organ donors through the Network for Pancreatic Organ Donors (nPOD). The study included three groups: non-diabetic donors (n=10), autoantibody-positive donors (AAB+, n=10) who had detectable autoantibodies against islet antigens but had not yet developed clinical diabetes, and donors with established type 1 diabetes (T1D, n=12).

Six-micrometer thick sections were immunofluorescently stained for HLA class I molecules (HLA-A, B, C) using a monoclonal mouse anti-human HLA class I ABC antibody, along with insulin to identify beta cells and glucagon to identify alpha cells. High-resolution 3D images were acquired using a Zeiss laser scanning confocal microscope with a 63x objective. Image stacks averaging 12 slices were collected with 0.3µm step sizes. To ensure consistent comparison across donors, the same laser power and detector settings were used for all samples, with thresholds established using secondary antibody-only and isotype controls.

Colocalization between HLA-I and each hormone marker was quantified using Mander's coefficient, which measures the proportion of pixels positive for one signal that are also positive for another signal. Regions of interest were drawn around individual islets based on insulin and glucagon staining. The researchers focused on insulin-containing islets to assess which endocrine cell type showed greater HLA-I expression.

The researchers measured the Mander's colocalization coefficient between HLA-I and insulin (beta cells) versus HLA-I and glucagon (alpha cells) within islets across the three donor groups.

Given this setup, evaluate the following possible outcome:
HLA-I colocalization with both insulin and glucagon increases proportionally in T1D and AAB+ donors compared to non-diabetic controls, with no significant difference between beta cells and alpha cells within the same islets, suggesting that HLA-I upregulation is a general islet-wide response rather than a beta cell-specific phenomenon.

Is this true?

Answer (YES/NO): NO